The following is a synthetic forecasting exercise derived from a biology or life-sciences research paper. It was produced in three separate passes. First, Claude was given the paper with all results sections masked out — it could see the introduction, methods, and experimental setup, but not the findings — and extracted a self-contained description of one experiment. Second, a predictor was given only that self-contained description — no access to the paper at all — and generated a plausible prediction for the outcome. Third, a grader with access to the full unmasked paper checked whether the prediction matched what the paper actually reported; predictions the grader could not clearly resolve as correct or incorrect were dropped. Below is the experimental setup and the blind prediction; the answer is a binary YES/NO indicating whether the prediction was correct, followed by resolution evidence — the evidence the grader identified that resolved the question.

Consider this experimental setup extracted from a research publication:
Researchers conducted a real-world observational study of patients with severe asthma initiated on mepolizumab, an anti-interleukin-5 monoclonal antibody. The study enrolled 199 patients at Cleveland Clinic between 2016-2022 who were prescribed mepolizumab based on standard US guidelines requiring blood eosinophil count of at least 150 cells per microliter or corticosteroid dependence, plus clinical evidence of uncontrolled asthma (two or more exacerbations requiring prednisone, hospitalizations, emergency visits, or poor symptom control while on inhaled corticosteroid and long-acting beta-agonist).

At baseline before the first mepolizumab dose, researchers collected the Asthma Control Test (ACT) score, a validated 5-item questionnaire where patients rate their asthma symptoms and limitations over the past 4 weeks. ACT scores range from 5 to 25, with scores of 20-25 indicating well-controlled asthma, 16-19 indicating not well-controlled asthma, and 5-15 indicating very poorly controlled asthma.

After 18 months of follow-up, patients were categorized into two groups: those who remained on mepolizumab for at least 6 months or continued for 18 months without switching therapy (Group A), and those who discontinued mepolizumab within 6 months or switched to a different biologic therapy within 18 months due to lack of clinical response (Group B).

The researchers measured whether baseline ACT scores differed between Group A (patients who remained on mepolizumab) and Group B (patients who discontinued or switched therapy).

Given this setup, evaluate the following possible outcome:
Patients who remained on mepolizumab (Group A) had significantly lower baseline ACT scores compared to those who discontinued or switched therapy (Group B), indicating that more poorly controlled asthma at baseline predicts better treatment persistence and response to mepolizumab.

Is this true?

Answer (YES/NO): NO